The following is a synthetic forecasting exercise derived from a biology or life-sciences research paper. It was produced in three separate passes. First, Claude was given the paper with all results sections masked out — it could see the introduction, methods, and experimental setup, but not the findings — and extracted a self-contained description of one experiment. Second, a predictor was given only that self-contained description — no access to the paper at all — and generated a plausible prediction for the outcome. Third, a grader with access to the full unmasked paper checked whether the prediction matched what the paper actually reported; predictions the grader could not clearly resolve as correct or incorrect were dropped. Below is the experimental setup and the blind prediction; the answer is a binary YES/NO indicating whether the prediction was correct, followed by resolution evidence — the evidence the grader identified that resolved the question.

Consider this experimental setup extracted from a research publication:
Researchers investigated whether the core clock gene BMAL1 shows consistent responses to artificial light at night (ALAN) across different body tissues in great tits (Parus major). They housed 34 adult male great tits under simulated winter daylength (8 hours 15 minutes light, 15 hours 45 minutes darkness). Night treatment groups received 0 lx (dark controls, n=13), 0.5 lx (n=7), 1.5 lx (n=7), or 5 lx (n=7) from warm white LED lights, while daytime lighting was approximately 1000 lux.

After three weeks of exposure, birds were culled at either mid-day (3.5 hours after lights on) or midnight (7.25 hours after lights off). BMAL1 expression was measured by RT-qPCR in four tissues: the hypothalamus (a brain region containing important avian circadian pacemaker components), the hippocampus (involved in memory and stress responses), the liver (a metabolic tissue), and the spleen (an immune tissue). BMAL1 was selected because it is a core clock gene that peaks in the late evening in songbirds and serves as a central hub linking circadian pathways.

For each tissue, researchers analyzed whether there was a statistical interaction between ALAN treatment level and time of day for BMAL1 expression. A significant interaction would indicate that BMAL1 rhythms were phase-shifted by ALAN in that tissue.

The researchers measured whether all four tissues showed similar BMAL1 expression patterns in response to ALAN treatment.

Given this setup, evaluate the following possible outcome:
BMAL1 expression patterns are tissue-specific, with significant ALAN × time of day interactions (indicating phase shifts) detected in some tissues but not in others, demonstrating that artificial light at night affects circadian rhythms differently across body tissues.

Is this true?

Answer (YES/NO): NO